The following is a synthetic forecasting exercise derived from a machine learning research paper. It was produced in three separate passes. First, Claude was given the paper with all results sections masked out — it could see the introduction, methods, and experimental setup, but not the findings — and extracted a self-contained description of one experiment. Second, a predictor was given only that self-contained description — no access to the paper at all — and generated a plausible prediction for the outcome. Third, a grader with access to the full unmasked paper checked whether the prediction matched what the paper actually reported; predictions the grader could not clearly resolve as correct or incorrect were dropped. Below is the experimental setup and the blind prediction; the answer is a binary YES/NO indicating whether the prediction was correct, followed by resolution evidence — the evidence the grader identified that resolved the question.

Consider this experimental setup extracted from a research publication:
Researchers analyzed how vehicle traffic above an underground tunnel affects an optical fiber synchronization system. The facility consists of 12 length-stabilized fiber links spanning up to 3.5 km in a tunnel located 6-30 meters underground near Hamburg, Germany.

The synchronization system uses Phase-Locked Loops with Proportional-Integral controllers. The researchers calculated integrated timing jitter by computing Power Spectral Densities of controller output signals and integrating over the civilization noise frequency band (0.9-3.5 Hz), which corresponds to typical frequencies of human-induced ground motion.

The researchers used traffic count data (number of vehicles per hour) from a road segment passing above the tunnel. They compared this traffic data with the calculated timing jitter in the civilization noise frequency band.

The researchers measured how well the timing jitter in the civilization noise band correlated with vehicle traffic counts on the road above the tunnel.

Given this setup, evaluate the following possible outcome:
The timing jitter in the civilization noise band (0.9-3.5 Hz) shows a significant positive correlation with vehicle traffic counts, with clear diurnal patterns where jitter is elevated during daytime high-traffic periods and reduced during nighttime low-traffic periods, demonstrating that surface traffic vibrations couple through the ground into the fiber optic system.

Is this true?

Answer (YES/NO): YES